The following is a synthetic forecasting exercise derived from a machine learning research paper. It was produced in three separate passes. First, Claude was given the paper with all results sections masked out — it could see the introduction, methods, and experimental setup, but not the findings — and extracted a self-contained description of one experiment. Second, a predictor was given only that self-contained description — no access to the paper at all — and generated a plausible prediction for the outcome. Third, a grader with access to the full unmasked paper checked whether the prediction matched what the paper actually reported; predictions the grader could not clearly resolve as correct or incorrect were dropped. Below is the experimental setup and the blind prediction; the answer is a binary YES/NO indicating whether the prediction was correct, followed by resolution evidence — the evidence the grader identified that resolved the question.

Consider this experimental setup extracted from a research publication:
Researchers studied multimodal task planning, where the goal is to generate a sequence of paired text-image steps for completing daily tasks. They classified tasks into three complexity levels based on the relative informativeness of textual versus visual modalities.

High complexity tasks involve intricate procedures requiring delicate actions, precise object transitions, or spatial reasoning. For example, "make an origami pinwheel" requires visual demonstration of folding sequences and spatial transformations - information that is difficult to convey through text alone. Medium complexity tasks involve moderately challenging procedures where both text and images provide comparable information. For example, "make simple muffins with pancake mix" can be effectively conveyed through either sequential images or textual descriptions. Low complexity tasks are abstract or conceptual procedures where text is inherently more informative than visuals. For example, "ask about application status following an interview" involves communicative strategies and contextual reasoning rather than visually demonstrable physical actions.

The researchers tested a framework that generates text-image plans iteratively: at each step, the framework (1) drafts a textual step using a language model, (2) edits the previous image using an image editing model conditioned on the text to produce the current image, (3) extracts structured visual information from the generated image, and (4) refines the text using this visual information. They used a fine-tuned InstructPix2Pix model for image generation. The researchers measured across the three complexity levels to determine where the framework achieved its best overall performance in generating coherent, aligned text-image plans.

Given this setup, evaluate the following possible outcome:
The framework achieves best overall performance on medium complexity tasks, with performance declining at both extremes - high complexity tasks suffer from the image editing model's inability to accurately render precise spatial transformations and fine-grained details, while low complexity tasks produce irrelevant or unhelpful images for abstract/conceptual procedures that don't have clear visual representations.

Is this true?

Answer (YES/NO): YES